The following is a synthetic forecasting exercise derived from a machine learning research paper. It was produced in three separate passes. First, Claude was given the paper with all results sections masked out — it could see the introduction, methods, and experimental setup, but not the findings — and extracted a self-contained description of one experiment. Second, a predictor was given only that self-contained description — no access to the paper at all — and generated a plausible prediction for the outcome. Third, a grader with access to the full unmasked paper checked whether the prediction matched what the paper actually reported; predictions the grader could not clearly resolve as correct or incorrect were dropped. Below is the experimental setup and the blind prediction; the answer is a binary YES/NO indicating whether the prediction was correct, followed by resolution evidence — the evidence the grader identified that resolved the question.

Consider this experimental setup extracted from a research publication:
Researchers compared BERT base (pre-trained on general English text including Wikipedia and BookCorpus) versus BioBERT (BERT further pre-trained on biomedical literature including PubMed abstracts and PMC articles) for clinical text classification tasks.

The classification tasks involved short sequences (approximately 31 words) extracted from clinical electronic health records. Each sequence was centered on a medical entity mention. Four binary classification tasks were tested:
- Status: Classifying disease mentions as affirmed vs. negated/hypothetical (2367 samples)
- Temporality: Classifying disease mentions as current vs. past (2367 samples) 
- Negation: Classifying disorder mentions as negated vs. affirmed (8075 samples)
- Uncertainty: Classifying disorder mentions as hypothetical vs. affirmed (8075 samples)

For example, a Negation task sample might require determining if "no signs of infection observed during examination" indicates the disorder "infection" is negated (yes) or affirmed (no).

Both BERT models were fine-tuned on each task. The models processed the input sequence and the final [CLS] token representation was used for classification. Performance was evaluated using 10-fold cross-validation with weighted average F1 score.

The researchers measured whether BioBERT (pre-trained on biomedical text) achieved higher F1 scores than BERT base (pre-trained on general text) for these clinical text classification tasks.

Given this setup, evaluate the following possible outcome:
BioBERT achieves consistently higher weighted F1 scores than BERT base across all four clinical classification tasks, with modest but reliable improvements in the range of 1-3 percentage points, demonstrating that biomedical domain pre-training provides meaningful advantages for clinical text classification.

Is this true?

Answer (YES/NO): NO